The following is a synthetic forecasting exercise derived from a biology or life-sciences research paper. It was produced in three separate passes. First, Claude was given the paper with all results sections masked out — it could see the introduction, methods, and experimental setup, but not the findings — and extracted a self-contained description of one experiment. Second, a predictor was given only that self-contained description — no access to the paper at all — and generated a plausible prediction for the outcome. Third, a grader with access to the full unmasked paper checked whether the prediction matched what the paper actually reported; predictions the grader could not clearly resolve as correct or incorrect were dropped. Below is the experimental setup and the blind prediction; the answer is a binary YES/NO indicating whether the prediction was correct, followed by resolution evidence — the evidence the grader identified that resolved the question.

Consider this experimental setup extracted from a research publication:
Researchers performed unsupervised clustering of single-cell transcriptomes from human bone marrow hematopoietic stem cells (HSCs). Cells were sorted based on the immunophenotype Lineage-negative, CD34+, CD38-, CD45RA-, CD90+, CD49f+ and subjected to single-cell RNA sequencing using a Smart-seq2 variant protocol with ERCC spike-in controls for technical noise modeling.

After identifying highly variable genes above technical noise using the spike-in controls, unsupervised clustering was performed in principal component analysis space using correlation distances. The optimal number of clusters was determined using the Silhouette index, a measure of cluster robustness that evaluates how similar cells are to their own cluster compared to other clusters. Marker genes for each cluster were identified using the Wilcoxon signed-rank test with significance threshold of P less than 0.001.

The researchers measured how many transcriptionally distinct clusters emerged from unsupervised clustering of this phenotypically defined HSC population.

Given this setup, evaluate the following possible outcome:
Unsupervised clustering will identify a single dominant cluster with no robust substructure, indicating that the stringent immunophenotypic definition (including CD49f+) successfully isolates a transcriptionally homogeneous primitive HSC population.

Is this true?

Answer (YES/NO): NO